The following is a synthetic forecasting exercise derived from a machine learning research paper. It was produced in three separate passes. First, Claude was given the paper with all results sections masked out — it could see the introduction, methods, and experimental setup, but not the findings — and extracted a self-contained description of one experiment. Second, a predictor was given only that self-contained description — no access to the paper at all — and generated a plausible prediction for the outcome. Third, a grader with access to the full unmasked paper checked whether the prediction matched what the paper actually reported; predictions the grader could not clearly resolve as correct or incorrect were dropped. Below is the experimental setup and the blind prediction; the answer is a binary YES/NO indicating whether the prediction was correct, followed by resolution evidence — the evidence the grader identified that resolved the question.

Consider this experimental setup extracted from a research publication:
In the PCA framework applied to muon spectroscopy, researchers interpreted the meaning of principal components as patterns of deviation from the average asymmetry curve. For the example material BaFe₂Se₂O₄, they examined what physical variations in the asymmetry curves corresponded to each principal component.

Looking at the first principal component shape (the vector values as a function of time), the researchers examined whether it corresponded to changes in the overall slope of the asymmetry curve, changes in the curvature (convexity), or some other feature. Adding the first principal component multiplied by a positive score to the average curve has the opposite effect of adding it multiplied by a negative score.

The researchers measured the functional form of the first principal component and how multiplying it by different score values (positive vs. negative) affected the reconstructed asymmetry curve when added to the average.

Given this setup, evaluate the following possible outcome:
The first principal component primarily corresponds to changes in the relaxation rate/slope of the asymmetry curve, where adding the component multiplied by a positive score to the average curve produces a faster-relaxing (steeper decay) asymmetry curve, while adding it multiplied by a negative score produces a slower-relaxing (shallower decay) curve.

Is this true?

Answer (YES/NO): YES